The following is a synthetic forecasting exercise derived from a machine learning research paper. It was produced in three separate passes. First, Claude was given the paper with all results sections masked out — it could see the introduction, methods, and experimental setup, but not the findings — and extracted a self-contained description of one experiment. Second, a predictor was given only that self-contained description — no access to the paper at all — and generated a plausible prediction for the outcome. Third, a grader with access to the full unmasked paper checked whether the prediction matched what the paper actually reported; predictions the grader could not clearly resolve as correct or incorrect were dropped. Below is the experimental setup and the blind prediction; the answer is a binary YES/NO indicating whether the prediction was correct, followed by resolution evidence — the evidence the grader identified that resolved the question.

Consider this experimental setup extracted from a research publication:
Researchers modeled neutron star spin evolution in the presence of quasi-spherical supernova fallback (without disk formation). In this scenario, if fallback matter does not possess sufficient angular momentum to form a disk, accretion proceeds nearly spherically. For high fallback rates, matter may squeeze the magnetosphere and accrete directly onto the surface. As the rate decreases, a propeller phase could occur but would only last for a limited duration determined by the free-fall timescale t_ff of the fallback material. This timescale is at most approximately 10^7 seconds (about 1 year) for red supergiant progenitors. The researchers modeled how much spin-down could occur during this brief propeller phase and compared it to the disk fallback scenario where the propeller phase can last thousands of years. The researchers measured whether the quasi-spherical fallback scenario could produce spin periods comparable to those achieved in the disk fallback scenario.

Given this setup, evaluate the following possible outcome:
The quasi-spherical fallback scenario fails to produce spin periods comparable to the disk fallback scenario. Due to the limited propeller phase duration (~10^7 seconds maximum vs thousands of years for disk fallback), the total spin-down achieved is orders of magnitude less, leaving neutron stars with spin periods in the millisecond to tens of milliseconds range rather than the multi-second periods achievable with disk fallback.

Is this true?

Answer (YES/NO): NO